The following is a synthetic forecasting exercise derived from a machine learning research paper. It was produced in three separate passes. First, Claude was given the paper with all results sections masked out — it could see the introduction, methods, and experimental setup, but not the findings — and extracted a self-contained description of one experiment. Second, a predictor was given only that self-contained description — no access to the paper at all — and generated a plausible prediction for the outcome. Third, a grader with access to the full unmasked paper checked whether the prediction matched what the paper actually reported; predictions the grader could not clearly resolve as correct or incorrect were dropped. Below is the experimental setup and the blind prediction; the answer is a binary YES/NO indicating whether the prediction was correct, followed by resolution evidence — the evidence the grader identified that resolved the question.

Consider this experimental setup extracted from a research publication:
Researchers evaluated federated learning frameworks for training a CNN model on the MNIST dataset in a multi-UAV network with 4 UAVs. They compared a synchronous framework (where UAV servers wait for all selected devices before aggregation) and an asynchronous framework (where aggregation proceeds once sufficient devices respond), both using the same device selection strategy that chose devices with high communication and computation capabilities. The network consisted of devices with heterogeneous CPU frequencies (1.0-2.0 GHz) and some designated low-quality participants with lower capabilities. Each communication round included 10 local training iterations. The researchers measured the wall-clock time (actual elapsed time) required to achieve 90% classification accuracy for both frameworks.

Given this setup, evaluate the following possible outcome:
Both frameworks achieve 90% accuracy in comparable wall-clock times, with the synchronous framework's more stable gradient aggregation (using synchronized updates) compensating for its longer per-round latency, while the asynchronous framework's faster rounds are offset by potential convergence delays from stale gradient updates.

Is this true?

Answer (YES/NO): NO